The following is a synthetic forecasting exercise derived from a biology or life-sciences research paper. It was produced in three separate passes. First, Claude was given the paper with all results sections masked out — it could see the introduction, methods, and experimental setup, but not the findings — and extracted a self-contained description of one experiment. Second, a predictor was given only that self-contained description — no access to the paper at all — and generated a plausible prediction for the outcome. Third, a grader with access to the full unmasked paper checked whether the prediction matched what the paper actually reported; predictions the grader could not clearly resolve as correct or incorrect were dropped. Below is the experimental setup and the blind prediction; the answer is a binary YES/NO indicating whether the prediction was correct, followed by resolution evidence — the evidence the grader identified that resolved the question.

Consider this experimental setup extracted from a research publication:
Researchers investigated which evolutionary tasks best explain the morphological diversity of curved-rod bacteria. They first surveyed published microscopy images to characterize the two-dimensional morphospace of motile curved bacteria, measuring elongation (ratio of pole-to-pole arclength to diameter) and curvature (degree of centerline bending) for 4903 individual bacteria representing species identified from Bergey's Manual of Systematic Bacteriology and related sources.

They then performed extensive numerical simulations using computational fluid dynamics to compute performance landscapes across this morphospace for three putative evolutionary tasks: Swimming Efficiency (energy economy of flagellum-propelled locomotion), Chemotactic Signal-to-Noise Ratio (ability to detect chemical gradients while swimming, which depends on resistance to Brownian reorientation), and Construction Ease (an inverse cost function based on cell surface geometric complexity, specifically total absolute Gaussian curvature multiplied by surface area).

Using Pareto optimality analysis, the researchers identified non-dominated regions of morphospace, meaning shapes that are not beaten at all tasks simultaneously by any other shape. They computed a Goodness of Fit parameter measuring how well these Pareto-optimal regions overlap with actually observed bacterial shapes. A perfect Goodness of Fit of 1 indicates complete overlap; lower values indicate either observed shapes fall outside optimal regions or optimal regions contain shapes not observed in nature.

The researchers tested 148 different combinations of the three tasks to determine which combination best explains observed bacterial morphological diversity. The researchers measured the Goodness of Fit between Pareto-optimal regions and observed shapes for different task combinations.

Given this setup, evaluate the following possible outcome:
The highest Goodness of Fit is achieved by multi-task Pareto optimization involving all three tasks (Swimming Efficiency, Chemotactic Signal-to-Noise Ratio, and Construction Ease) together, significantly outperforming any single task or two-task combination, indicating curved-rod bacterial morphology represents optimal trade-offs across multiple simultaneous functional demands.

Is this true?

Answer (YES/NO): YES